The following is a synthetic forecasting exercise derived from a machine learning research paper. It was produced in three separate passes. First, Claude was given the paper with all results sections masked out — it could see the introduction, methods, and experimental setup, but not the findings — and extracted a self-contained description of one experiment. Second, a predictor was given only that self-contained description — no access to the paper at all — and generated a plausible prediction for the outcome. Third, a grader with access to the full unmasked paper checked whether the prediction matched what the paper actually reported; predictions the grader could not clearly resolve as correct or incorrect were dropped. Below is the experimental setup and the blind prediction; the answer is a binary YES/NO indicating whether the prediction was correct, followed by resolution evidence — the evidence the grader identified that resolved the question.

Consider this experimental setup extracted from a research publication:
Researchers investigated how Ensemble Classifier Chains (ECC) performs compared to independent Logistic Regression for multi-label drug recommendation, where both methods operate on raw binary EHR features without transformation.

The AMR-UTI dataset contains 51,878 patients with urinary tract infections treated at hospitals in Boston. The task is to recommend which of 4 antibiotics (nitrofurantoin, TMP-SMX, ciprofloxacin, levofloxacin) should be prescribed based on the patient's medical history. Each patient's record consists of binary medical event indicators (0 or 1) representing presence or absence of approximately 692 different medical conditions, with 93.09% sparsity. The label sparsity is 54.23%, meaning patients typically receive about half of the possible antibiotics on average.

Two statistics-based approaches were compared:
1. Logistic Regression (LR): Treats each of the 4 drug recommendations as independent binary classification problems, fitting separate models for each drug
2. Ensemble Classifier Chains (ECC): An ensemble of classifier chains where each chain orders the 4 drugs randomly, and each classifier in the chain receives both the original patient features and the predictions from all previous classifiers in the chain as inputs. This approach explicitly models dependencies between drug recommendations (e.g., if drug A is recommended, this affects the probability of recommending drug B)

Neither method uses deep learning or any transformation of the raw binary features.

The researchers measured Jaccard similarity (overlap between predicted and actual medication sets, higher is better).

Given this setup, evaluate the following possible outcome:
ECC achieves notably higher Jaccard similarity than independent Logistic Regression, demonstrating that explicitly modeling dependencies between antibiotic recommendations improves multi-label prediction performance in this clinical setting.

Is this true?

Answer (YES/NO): YES